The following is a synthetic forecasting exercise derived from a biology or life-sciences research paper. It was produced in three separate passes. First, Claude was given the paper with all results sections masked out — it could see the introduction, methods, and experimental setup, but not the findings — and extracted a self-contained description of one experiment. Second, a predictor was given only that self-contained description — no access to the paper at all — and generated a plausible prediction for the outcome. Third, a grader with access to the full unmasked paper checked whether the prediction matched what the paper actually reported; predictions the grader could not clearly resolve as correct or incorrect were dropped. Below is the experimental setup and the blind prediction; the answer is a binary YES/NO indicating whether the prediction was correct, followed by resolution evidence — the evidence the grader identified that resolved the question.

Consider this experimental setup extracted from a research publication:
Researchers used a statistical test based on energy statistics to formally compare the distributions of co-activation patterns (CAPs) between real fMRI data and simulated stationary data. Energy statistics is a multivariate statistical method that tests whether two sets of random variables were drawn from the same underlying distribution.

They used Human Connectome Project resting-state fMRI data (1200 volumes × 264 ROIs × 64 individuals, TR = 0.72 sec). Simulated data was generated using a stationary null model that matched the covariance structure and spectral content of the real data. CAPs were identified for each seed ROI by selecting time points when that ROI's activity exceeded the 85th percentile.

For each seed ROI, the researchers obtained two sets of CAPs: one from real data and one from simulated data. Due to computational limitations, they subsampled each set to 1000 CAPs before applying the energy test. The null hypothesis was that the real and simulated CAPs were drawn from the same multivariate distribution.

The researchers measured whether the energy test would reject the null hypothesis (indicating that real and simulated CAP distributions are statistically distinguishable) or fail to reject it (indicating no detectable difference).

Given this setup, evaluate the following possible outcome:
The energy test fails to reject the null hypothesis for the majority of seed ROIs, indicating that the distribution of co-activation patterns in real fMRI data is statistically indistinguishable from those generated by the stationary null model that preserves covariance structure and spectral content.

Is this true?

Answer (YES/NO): YES